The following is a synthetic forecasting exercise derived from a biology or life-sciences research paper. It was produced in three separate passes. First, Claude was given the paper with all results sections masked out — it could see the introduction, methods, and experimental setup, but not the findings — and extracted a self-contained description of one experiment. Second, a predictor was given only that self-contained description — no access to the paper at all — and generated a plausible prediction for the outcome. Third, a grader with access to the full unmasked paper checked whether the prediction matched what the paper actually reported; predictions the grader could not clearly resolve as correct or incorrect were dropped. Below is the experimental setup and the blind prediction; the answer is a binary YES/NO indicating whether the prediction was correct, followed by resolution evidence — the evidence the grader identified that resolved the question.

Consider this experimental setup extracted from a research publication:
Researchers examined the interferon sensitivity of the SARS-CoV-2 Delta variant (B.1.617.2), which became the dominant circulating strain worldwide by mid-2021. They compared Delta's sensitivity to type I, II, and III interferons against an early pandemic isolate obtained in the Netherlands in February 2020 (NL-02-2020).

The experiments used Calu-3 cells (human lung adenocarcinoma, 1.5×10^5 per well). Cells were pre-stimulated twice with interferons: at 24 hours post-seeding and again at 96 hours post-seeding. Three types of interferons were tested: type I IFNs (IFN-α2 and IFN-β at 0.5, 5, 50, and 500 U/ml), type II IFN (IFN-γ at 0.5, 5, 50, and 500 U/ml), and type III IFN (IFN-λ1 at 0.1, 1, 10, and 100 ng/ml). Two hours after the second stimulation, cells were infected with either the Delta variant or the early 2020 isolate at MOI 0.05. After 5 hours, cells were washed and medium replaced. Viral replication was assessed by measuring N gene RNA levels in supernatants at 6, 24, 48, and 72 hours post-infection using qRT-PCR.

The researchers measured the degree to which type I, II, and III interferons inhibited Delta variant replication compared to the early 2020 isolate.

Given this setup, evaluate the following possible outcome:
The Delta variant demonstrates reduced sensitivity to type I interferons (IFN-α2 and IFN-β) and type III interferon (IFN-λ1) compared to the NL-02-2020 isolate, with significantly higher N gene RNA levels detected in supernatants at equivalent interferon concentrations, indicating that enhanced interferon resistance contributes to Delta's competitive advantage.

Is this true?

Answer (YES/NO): NO